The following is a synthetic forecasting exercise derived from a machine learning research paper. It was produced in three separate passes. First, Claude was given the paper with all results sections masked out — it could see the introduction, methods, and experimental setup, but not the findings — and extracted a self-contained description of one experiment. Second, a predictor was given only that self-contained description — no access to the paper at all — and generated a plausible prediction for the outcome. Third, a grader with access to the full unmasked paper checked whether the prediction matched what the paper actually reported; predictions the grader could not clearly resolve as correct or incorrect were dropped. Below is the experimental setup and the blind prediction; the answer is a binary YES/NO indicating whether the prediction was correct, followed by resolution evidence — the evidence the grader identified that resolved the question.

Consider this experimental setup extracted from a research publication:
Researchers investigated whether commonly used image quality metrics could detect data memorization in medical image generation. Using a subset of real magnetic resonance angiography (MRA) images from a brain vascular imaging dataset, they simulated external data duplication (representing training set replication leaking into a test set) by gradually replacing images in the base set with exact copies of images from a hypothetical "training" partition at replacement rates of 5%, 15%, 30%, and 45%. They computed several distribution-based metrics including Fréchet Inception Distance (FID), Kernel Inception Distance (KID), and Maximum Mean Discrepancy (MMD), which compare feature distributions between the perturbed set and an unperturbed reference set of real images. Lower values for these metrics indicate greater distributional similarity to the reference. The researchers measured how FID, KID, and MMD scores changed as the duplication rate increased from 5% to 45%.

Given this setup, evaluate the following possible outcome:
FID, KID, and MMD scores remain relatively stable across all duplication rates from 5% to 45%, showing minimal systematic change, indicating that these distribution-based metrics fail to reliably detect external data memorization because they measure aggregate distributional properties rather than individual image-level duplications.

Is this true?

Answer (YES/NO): NO